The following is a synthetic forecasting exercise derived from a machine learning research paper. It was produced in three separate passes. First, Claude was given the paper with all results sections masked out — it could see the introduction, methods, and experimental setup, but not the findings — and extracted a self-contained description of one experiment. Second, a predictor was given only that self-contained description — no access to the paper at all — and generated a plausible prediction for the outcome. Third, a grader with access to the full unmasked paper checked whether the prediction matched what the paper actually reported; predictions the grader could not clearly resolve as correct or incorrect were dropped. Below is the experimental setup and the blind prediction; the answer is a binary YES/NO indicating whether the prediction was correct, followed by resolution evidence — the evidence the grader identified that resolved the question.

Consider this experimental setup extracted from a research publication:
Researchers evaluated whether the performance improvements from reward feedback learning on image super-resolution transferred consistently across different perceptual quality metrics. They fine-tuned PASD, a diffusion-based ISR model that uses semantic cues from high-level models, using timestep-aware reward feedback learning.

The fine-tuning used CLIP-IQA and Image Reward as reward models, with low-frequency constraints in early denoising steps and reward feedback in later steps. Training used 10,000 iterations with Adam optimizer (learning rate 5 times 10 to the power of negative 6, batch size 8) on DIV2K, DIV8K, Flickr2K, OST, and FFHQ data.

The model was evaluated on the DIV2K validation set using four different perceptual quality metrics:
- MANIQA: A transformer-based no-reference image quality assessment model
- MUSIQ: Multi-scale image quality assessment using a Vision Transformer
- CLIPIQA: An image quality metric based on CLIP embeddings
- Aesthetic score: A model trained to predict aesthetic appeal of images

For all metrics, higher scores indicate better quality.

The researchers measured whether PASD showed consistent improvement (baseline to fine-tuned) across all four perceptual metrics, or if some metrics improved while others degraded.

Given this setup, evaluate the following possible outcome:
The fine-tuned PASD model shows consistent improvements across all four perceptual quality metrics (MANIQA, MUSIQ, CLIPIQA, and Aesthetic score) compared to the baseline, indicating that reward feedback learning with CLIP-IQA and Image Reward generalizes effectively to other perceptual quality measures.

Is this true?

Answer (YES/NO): YES